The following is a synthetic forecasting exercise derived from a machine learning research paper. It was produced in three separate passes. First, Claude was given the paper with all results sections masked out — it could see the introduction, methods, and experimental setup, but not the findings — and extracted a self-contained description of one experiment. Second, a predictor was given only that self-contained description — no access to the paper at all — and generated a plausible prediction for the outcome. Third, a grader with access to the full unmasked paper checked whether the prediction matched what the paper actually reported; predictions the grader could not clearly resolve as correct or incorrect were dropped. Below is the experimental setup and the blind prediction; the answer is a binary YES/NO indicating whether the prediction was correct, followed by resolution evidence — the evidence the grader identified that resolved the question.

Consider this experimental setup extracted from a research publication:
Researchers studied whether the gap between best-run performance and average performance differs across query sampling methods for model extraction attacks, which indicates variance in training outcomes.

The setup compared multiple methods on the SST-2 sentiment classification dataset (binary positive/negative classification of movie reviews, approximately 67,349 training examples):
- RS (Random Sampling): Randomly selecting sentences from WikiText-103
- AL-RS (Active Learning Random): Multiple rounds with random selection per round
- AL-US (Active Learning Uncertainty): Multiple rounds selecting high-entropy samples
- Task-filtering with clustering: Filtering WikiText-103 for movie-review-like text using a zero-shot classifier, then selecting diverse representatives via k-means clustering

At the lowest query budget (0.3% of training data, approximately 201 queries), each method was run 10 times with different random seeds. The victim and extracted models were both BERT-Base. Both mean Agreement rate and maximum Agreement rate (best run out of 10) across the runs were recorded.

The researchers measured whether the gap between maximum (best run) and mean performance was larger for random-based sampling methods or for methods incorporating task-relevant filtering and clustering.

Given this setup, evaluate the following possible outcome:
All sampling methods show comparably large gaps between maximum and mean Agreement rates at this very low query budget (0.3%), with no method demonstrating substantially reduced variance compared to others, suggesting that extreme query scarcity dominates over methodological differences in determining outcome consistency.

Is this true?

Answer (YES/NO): NO